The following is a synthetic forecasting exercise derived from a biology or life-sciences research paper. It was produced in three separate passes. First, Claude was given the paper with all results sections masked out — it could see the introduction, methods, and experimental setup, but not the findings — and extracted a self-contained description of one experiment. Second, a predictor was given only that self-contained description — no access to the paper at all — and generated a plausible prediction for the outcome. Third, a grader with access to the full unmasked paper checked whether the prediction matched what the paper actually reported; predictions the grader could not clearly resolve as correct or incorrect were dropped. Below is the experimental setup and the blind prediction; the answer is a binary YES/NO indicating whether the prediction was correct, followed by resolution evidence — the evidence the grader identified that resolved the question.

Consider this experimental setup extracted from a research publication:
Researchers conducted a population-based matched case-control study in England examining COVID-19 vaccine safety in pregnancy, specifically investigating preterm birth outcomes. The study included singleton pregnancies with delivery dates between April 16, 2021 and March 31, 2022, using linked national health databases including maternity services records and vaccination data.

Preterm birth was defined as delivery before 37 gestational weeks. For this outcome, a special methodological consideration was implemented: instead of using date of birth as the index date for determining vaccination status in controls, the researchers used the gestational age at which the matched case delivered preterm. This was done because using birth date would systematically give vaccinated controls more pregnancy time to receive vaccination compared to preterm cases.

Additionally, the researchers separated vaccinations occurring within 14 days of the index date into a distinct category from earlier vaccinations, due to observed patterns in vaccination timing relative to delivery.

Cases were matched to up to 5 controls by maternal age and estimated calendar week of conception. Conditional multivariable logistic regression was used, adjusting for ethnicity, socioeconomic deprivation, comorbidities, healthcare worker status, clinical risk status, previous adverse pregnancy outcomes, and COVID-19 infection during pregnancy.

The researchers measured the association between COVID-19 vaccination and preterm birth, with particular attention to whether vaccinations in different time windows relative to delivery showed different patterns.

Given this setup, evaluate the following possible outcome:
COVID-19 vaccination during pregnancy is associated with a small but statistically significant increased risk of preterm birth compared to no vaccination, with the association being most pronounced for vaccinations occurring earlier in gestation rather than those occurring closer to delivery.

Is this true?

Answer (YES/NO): NO